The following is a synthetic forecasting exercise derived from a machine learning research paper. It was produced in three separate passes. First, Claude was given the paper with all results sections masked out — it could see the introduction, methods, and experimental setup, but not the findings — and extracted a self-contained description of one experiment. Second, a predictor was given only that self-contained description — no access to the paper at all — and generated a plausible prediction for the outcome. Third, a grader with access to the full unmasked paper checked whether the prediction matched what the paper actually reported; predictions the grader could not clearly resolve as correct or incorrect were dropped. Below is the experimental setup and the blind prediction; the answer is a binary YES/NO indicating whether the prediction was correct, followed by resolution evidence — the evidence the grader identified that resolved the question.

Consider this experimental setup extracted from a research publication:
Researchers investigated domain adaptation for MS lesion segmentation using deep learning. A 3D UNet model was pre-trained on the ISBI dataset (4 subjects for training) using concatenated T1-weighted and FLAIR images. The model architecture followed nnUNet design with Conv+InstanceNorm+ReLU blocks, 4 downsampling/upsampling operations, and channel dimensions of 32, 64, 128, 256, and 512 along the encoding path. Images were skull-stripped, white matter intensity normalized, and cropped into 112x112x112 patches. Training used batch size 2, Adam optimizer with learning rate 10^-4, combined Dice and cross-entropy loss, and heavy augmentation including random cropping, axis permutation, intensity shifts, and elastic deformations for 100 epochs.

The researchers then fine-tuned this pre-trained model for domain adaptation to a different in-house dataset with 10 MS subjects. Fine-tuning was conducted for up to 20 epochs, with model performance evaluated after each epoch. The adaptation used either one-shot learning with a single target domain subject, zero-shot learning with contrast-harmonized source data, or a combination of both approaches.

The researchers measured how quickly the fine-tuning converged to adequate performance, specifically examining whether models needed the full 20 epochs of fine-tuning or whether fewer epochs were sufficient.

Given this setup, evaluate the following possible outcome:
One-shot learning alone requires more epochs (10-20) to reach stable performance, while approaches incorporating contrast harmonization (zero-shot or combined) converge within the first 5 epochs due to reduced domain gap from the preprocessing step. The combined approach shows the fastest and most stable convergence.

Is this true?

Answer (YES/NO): NO